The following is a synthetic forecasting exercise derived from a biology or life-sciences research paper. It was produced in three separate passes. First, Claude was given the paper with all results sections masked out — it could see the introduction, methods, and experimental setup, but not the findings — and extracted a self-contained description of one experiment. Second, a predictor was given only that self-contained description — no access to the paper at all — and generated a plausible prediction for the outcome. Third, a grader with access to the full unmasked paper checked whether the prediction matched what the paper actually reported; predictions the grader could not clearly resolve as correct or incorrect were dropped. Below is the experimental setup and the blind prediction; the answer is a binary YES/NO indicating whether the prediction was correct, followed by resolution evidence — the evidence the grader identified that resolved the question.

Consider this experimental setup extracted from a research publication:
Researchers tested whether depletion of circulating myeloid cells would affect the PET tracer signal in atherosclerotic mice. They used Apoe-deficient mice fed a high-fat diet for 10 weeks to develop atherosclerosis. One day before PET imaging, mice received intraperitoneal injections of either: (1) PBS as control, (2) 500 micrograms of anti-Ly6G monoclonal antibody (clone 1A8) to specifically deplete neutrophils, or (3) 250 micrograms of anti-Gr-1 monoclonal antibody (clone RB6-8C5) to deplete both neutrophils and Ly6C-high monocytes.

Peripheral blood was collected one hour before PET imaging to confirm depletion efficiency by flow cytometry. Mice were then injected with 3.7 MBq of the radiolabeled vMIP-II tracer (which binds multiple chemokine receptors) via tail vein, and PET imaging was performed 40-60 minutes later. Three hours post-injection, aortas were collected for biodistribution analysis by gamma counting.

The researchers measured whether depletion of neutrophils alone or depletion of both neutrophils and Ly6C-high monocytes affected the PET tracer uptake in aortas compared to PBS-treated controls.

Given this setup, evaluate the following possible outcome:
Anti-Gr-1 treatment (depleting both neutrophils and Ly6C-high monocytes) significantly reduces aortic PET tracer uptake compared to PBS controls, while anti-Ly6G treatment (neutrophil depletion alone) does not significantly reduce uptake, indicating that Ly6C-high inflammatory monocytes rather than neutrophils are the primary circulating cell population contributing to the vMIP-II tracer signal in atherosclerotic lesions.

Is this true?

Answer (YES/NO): NO